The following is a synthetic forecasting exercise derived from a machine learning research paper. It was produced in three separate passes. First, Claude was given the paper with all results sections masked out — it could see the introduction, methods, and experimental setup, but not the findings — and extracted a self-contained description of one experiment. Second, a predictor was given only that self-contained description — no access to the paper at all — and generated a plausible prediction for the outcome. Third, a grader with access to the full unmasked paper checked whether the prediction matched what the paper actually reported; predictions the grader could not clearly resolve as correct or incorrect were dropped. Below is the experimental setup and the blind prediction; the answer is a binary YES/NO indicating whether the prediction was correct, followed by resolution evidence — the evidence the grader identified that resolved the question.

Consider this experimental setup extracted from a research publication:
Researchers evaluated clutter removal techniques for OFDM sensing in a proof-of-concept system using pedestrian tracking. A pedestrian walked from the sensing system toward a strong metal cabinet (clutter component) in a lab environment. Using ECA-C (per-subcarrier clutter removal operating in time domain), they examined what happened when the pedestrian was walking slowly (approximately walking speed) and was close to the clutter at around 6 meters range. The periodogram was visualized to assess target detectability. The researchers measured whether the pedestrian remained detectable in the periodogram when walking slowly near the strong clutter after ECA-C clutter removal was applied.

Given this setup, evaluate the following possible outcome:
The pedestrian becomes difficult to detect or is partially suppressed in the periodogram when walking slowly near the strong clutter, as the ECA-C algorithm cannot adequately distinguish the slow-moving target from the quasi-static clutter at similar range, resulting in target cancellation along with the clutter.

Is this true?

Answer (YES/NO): YES